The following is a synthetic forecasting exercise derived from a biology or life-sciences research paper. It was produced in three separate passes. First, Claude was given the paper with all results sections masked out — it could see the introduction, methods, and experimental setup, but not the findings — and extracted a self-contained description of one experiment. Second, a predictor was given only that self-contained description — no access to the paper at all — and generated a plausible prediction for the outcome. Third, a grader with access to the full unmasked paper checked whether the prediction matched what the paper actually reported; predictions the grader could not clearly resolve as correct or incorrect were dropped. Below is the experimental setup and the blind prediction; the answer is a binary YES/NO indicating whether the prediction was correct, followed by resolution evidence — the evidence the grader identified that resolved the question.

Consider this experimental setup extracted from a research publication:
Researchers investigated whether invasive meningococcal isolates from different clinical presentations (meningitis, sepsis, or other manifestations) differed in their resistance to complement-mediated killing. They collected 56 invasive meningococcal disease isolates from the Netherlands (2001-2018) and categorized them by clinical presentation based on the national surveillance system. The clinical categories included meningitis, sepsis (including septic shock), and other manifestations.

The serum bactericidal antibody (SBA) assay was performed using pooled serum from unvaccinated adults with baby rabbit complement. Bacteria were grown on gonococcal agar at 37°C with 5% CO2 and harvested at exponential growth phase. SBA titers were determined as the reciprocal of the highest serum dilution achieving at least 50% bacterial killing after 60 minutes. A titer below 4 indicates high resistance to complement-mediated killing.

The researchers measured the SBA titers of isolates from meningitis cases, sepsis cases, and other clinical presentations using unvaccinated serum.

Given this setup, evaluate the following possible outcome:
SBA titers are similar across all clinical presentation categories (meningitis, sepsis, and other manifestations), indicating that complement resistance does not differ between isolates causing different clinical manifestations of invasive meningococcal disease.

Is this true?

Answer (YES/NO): NO